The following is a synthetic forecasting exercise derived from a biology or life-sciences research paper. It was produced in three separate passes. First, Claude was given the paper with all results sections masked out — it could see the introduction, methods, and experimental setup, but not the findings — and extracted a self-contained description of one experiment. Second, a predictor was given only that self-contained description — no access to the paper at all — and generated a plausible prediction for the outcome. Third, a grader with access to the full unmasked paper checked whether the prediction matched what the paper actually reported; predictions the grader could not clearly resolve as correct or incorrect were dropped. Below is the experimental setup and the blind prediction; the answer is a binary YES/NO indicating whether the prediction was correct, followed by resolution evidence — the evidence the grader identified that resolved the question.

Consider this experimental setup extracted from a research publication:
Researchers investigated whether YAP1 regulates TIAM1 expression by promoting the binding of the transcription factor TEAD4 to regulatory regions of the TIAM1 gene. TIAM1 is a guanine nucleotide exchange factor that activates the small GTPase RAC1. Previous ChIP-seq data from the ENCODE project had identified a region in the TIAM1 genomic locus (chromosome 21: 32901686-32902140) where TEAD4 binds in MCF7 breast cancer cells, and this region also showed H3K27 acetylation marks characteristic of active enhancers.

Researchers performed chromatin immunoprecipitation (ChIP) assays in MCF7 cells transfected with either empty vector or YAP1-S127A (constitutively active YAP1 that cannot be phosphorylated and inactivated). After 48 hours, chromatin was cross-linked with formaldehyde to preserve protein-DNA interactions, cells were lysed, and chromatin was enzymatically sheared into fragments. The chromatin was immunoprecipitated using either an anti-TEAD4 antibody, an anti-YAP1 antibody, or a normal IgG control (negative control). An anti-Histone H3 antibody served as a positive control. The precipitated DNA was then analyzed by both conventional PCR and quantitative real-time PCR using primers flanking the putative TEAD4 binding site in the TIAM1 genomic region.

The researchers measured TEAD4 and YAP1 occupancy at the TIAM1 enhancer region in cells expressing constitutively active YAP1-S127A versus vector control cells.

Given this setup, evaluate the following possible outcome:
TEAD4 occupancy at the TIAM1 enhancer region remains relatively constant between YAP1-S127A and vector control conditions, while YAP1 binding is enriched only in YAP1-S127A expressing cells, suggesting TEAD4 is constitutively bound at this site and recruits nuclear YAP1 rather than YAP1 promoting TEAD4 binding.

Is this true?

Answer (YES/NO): NO